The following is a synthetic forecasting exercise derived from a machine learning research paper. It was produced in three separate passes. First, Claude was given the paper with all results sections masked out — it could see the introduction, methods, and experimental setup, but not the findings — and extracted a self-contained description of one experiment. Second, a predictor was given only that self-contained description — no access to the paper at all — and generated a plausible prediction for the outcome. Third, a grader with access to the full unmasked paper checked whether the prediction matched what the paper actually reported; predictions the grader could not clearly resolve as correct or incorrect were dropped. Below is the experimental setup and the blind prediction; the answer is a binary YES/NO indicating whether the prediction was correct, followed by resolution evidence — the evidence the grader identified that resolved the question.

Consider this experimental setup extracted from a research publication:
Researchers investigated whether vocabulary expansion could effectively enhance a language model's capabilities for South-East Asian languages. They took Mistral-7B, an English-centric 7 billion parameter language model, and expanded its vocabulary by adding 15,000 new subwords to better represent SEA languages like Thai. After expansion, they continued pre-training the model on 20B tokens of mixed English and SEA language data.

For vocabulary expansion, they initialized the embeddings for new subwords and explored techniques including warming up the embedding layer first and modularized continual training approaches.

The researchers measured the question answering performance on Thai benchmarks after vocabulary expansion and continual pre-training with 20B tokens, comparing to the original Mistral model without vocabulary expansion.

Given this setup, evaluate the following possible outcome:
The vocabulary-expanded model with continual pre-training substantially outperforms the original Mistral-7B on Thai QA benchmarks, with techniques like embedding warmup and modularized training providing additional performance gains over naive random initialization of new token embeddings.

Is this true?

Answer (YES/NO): NO